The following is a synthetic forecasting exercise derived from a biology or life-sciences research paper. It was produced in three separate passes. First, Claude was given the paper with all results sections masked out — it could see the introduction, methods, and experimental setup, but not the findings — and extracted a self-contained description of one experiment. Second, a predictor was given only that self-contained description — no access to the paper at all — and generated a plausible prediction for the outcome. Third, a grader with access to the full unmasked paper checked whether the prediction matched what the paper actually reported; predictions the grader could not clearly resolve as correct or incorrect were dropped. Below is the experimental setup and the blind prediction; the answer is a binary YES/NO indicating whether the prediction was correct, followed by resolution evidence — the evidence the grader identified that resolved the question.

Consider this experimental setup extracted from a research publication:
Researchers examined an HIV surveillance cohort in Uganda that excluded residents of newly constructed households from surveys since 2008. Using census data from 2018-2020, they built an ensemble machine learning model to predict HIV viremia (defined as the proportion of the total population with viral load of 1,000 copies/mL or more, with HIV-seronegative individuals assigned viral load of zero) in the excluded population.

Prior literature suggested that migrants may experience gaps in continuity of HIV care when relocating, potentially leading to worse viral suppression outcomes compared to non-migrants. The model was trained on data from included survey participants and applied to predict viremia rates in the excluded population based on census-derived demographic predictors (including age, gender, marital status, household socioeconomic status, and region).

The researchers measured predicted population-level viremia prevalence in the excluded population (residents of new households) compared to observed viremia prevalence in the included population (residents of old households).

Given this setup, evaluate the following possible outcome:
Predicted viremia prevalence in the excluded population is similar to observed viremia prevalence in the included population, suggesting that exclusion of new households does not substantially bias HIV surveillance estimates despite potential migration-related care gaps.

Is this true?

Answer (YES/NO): NO